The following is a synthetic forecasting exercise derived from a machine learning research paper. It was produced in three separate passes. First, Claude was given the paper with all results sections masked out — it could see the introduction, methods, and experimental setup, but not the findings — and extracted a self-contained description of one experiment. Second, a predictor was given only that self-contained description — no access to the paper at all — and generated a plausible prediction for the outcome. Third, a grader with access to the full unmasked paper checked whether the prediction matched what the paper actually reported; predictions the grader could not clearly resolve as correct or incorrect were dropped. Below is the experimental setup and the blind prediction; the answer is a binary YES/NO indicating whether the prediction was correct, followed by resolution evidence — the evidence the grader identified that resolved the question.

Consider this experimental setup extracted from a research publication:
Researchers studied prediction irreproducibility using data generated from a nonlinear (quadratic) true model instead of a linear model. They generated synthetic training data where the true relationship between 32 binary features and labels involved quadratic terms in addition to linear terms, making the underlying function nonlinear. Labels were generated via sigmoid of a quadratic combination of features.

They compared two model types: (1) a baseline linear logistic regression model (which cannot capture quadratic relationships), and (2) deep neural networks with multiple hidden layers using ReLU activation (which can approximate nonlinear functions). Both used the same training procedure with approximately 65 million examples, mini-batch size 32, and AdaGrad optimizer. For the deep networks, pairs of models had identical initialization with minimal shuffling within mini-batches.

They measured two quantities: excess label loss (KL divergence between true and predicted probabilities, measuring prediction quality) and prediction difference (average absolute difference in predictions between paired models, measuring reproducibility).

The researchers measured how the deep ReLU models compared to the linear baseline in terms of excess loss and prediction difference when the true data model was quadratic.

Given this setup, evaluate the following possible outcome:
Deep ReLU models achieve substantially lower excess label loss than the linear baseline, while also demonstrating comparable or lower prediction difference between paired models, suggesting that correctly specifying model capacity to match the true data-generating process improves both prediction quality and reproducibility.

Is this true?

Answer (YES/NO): NO